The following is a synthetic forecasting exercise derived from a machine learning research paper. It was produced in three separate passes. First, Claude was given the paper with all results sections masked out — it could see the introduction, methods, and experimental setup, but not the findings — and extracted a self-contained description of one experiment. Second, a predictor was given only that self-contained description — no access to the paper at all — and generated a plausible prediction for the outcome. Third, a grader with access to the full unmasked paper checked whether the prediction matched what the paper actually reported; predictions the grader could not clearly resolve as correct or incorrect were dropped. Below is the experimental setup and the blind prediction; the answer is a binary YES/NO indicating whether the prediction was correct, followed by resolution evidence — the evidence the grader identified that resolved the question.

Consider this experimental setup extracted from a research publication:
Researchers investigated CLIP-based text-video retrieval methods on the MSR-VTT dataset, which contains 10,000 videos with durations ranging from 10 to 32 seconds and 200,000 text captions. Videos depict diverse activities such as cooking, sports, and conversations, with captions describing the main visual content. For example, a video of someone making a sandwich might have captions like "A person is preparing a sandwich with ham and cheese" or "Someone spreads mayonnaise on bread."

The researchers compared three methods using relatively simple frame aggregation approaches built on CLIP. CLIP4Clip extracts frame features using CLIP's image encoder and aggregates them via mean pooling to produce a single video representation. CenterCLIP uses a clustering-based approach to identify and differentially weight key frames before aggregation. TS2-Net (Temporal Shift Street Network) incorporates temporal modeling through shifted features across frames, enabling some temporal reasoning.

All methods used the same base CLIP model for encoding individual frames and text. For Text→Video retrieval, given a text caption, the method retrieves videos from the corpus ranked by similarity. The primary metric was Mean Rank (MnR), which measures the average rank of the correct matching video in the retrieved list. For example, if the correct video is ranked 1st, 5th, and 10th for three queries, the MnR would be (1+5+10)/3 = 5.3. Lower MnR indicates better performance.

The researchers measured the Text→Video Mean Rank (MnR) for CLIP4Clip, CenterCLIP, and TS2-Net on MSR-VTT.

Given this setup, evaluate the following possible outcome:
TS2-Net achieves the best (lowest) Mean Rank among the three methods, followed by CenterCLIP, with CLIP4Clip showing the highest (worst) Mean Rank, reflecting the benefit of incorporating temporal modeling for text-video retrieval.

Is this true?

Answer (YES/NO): YES